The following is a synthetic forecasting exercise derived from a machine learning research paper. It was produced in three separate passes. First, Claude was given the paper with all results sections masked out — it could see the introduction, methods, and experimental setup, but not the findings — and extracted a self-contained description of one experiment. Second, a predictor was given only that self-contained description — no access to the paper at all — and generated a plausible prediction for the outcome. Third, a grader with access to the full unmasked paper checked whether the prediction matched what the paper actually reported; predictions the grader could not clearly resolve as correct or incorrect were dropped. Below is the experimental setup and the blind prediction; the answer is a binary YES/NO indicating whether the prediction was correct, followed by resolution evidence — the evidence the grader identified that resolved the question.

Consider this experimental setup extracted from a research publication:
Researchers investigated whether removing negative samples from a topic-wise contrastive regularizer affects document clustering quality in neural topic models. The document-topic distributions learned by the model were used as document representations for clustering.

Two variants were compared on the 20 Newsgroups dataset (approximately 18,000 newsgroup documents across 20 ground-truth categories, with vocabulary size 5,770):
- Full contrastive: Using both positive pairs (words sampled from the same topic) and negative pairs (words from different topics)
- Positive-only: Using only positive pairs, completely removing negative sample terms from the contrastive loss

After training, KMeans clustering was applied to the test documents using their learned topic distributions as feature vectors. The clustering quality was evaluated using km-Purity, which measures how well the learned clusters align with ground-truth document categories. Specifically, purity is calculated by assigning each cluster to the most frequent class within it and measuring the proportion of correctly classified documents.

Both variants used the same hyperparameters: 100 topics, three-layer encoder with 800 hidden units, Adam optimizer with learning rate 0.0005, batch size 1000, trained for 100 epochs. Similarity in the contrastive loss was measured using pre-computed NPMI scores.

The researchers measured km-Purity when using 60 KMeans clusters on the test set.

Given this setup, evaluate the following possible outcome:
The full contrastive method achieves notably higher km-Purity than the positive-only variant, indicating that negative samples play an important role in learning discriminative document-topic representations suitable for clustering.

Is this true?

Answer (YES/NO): NO